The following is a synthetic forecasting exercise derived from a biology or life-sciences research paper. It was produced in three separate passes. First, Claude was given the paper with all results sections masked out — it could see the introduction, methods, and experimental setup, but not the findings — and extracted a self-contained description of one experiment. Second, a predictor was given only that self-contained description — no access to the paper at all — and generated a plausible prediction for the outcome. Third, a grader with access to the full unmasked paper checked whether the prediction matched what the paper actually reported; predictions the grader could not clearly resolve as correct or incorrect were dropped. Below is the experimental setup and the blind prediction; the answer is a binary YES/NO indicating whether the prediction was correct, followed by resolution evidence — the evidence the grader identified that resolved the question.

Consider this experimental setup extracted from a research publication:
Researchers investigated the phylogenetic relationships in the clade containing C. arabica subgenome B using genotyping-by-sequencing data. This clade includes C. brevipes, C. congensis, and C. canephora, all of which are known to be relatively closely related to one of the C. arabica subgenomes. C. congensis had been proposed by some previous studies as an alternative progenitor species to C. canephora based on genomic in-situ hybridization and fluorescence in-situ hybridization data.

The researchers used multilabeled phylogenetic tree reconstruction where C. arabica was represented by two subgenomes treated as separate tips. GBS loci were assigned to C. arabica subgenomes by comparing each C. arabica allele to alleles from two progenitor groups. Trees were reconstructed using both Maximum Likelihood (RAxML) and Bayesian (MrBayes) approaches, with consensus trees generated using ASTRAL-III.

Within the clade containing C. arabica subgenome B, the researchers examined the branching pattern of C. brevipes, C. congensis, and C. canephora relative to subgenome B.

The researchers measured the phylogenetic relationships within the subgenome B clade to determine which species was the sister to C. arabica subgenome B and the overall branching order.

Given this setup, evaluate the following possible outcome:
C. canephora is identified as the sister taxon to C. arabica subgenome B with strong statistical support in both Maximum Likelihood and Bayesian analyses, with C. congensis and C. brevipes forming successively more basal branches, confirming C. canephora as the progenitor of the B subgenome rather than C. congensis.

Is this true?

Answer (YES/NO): YES